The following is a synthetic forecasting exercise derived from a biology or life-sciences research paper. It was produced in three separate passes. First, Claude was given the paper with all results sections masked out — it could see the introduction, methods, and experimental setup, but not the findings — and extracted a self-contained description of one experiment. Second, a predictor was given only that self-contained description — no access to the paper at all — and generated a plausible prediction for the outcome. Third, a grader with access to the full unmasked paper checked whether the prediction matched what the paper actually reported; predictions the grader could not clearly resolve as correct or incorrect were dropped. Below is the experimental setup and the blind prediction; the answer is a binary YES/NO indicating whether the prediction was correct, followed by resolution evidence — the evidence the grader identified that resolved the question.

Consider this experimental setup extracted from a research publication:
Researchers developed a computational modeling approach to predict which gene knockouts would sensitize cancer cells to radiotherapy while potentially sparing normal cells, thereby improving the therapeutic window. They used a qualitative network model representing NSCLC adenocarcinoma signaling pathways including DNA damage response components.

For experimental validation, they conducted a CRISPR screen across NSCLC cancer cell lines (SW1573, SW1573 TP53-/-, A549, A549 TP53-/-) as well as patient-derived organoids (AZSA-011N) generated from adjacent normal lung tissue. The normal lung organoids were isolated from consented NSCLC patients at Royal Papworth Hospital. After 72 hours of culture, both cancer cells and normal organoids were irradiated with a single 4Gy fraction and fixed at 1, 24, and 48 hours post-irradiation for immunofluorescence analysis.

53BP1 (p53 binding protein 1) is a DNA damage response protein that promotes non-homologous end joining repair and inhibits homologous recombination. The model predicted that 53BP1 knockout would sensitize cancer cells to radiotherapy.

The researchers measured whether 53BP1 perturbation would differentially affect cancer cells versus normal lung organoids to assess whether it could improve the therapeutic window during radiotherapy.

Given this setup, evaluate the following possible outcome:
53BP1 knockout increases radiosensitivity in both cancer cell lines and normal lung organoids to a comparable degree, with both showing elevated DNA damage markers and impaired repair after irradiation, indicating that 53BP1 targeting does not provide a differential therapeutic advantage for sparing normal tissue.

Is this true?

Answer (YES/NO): NO